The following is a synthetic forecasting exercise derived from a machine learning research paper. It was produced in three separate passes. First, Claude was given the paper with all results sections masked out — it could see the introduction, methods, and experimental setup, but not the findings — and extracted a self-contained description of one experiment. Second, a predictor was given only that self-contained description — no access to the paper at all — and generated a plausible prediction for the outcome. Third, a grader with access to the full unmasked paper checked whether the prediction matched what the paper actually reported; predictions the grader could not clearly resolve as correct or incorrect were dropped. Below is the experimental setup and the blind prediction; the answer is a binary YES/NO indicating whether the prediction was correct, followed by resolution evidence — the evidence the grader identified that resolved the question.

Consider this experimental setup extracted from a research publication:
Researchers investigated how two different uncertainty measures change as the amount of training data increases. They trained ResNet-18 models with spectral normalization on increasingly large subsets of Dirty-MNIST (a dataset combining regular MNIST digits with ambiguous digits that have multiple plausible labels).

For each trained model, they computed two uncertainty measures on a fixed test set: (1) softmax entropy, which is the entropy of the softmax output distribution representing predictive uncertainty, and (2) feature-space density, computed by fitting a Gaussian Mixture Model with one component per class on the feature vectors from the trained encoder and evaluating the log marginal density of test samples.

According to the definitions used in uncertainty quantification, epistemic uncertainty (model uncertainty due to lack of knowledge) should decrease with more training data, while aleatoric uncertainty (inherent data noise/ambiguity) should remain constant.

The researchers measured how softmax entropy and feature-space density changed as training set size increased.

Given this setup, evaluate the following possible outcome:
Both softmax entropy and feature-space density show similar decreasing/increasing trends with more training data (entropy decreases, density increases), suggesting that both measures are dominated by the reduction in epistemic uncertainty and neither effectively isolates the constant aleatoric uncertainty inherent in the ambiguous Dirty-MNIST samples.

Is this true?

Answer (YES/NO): NO